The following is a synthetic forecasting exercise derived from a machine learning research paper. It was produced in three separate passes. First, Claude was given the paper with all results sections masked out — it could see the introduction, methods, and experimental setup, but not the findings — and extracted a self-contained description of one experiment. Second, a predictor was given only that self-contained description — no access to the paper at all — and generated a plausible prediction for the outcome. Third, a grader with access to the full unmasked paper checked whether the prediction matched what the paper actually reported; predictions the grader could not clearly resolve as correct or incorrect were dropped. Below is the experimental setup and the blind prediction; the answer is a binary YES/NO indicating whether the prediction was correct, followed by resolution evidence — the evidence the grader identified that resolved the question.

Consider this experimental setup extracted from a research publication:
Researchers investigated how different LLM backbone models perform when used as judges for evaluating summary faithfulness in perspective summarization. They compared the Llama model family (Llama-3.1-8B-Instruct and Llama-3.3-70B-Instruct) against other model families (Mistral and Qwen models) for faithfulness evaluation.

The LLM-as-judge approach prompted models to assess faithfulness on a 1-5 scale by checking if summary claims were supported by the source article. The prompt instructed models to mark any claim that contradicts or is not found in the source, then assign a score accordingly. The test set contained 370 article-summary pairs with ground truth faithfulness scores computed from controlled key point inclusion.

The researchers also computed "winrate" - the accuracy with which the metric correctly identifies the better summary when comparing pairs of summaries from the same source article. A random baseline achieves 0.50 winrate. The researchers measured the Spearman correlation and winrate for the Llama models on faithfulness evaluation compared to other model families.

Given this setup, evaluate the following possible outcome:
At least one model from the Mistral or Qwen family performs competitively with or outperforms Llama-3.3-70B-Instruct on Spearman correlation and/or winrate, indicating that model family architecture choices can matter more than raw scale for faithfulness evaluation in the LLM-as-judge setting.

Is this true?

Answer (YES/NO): YES